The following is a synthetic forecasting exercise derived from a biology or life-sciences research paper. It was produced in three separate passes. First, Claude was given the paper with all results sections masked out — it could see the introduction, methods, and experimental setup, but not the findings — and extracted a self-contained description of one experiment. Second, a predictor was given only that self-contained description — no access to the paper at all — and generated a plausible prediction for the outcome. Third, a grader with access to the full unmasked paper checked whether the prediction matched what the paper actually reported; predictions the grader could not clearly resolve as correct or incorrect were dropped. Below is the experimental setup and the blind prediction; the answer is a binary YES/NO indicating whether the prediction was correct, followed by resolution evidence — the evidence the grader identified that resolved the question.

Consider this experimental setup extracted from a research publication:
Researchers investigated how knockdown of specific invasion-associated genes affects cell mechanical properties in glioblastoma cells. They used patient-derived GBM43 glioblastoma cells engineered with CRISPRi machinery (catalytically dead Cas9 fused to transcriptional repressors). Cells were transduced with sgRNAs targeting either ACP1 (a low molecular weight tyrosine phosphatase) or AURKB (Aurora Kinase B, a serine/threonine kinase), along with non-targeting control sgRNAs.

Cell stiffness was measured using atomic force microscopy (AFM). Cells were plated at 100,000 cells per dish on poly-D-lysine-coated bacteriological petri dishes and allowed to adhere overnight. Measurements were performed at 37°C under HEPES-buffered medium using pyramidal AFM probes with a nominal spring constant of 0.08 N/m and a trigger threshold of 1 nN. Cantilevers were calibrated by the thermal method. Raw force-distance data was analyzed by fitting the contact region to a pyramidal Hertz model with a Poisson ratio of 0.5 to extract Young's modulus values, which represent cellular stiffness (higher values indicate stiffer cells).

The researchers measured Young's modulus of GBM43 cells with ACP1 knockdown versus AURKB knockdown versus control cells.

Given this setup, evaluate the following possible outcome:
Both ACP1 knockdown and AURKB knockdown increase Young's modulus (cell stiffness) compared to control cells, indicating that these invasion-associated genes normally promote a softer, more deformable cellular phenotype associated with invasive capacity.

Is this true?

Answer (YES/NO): NO